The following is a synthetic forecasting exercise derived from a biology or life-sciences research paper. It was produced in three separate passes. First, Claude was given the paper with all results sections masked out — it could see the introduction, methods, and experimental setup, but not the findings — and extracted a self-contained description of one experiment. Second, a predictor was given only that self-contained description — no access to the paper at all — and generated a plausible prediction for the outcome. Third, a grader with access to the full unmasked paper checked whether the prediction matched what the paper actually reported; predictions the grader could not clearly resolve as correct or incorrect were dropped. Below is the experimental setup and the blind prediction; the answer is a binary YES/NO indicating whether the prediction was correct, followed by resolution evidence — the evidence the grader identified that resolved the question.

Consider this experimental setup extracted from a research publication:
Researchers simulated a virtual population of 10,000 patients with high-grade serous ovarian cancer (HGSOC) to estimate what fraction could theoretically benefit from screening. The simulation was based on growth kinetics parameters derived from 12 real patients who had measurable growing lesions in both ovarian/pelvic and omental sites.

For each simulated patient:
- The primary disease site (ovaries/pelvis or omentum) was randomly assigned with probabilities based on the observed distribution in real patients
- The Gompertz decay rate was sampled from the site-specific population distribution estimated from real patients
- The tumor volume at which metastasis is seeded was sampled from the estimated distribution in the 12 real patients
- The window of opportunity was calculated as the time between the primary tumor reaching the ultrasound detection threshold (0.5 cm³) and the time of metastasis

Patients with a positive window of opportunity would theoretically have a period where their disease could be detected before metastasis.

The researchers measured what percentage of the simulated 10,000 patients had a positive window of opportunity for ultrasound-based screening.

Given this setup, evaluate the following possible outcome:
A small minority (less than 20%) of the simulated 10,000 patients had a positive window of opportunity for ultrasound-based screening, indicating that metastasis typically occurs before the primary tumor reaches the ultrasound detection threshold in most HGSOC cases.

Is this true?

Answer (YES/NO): NO